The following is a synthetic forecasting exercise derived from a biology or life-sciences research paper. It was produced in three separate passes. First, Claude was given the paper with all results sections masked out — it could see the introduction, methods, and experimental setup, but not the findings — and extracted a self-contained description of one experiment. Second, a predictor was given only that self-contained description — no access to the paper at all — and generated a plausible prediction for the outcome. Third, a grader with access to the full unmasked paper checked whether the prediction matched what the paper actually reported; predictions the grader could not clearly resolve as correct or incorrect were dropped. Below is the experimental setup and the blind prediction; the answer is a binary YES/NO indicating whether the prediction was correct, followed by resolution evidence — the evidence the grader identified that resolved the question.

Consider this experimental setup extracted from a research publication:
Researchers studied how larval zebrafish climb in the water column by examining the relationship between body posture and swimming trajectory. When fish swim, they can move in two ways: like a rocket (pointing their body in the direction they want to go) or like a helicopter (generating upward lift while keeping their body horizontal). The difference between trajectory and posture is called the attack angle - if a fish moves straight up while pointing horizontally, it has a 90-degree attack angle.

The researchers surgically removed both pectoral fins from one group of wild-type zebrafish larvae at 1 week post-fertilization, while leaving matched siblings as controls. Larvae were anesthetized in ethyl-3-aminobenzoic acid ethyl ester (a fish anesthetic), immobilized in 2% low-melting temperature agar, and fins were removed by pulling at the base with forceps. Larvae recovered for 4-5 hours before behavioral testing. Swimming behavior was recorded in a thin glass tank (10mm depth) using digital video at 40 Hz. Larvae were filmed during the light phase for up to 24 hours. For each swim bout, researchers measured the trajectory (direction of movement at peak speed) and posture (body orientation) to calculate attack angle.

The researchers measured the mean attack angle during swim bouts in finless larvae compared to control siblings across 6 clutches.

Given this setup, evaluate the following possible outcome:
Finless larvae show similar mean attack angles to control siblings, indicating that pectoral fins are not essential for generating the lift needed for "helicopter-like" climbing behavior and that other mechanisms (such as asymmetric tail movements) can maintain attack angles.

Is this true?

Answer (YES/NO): NO